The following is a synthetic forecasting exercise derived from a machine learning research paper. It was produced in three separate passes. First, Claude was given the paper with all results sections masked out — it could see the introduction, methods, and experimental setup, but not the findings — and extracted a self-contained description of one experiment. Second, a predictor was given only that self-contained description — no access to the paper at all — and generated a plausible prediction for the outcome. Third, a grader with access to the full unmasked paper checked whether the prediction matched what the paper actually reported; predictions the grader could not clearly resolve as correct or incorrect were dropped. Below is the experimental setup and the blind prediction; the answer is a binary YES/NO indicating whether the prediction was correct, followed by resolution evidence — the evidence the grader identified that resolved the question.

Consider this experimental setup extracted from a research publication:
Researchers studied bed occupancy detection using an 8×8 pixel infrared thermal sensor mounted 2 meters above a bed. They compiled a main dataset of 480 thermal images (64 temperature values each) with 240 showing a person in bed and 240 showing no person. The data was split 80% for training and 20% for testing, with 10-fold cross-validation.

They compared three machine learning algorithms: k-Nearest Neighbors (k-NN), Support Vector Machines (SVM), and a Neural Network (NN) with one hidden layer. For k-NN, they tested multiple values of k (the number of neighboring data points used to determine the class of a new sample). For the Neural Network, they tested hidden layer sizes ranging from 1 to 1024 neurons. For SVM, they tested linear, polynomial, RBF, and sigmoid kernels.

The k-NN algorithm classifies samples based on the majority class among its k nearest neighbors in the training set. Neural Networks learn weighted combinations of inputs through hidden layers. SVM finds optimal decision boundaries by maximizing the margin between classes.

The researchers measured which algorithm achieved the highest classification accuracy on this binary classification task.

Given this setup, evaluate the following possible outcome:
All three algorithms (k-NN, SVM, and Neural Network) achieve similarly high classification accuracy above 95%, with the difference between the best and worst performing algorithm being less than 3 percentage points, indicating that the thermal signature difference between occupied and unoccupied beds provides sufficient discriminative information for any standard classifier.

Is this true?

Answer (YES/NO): YES